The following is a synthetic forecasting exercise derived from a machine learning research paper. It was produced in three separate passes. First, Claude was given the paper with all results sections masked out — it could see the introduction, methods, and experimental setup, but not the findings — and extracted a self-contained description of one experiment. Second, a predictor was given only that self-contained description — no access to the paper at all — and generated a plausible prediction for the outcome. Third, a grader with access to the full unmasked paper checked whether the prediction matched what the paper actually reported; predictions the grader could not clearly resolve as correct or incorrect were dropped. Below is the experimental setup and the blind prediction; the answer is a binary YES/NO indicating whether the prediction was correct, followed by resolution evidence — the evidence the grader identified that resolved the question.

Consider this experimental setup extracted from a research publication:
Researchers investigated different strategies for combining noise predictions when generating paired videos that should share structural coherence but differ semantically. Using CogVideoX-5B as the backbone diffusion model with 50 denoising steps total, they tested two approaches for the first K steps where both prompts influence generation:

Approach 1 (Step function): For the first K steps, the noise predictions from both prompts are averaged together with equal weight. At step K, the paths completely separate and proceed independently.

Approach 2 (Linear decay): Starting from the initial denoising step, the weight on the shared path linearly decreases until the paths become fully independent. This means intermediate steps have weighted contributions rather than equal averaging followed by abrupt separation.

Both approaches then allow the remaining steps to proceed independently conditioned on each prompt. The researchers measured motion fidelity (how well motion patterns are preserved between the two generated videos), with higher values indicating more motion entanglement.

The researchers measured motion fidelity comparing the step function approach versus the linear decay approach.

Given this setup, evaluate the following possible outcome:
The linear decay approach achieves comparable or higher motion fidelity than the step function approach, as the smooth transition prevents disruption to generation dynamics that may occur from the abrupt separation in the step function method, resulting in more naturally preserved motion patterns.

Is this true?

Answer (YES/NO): YES